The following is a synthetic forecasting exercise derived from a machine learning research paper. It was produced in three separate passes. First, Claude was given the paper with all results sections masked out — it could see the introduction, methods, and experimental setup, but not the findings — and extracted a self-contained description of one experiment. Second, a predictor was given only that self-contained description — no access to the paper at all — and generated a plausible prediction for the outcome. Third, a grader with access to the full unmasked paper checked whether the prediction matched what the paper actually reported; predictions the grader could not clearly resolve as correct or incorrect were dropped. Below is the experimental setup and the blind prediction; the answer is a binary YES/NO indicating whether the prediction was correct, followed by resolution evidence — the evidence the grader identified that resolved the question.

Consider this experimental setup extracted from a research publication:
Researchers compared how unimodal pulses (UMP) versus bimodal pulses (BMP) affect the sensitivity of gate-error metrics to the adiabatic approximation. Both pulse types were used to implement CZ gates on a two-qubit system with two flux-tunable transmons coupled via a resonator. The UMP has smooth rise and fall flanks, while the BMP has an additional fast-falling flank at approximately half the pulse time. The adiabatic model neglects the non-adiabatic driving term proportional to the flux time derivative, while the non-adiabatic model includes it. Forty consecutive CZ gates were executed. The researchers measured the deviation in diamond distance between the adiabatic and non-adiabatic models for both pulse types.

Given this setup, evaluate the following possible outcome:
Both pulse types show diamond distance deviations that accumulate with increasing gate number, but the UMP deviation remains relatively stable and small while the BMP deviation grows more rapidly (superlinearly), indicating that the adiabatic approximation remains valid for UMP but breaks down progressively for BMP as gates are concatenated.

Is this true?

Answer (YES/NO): NO